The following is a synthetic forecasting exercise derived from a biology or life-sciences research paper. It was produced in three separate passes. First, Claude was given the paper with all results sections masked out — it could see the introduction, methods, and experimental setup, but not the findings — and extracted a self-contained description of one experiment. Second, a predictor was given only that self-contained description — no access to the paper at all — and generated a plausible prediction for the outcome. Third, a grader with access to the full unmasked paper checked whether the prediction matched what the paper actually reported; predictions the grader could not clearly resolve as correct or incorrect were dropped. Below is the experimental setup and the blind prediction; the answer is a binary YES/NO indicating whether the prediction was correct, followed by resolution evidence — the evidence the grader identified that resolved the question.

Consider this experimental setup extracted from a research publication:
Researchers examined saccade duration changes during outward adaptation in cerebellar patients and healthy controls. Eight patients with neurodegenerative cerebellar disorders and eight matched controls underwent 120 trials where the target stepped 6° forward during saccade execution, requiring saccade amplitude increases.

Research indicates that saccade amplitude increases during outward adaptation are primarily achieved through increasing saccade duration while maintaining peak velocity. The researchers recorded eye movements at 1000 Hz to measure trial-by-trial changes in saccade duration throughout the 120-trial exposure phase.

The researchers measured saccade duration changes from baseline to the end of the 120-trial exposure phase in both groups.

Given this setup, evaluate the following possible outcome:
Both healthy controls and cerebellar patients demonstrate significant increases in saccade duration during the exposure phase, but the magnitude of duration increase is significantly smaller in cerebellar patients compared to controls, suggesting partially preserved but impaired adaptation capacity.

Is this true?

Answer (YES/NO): NO